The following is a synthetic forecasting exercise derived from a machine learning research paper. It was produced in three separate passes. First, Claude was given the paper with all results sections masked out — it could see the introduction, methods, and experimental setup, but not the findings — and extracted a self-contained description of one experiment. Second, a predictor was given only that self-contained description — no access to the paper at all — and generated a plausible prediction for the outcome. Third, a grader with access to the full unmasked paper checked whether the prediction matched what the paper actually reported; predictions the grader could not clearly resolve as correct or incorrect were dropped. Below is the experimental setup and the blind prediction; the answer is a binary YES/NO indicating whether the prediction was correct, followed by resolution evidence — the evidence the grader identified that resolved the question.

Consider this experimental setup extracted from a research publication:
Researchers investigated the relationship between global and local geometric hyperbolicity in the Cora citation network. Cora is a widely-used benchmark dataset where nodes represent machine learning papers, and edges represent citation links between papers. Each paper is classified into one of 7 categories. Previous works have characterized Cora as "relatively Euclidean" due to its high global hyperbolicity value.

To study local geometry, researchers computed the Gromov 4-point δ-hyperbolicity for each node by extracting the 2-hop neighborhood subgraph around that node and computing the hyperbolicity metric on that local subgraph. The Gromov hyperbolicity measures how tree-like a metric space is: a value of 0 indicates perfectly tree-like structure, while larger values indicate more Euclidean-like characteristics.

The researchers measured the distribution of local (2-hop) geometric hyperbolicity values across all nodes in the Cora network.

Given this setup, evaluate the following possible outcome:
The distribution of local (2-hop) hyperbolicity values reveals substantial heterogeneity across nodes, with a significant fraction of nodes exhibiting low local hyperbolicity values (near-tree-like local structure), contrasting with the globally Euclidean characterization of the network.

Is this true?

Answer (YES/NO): YES